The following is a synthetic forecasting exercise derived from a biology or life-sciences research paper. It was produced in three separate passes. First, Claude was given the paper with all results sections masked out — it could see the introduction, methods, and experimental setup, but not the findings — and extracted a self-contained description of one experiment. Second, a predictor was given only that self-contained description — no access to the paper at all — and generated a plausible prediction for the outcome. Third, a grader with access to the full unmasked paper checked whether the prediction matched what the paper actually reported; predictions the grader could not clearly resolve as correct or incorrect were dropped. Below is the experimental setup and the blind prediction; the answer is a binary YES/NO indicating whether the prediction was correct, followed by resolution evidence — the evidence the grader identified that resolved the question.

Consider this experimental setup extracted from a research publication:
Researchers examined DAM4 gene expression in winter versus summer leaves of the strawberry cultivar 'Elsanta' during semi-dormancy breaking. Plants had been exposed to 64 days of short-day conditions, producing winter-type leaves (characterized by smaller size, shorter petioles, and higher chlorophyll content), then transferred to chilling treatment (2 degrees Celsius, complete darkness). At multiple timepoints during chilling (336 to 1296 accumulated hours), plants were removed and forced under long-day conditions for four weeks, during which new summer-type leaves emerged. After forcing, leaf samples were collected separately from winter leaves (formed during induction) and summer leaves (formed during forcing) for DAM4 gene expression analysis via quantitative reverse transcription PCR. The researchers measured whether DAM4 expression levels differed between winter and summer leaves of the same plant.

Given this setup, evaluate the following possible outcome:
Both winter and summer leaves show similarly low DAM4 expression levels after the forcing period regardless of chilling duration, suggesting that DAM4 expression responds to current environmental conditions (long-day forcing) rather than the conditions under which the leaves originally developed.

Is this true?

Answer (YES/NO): NO